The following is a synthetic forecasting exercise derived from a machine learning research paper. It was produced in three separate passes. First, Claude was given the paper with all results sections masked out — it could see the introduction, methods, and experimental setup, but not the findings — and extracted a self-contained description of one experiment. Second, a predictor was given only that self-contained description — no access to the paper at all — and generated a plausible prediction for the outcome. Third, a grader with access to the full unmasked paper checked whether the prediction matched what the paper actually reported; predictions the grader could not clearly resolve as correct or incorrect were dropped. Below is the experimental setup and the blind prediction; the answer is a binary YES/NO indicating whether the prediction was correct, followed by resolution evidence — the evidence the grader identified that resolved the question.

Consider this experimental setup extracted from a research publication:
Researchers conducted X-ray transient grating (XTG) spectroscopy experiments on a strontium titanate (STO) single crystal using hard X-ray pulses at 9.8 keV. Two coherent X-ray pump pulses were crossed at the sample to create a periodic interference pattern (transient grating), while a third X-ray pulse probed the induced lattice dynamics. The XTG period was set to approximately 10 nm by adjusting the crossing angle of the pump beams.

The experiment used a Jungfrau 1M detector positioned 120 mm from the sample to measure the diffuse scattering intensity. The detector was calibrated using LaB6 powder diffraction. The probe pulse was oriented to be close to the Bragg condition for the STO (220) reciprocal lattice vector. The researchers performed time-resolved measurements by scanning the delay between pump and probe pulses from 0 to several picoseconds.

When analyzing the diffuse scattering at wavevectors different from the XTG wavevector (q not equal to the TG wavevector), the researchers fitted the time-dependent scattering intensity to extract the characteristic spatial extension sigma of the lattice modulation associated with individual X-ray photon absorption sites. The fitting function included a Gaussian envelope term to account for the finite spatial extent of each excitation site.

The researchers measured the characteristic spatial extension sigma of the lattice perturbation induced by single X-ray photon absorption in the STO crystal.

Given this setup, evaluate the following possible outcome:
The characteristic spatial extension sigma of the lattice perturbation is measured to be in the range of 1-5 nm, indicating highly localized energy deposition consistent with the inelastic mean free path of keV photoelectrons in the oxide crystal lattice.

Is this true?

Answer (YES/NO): YES